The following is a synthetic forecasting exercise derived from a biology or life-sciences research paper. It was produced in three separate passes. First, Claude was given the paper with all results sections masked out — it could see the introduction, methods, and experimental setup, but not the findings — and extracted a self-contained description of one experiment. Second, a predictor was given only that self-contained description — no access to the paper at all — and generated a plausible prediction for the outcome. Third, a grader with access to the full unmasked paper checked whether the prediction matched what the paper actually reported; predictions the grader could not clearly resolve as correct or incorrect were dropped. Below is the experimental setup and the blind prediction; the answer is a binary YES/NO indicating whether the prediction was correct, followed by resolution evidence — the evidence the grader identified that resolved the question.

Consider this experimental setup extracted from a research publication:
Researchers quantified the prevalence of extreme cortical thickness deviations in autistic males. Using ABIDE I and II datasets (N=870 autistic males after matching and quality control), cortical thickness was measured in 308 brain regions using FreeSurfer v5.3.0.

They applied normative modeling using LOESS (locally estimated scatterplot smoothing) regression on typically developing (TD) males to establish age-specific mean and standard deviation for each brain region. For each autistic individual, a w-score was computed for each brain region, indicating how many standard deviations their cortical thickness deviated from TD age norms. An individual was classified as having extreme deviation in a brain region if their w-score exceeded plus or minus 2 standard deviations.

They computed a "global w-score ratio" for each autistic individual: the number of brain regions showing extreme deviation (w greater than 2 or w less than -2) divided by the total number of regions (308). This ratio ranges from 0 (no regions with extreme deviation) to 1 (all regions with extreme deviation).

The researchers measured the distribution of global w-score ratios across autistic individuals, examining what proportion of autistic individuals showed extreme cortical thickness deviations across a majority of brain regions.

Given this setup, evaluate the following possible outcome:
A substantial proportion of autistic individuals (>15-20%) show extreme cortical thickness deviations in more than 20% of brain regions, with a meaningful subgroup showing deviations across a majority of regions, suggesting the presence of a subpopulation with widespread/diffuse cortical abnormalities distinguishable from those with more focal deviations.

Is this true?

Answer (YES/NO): NO